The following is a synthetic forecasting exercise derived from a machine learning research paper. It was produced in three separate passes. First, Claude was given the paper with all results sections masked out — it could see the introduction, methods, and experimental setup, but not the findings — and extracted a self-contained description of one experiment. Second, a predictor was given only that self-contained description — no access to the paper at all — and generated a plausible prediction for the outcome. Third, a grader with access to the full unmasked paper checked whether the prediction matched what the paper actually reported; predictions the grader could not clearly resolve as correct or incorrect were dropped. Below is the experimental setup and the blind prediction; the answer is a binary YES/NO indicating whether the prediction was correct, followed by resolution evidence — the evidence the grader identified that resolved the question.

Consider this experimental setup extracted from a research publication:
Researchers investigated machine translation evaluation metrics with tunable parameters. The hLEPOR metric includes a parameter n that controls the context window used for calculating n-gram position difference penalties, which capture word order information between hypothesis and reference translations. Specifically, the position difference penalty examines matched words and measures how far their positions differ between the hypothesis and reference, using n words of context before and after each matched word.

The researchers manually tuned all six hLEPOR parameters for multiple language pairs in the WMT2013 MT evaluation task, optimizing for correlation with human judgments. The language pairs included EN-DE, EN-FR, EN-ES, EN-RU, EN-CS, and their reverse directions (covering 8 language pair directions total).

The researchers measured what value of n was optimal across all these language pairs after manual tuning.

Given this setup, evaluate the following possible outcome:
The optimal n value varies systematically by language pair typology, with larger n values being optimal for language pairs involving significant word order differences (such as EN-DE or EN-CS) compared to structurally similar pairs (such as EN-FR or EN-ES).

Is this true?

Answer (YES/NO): NO